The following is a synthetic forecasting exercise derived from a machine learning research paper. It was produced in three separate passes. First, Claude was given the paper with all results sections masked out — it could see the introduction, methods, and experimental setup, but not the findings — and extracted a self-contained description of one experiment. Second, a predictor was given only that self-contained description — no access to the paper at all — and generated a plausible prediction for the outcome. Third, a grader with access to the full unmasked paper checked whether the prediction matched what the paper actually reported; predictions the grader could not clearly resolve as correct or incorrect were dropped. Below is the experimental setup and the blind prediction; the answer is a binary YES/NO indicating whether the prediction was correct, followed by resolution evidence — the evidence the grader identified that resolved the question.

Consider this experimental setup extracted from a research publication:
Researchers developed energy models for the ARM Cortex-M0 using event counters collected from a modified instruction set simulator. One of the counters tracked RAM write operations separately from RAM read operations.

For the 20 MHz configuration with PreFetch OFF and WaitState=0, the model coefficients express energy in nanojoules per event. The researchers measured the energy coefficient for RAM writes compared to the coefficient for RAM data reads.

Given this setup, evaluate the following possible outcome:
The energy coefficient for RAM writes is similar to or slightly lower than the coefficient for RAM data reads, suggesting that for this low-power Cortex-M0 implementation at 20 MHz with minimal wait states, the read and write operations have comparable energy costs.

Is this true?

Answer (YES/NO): NO